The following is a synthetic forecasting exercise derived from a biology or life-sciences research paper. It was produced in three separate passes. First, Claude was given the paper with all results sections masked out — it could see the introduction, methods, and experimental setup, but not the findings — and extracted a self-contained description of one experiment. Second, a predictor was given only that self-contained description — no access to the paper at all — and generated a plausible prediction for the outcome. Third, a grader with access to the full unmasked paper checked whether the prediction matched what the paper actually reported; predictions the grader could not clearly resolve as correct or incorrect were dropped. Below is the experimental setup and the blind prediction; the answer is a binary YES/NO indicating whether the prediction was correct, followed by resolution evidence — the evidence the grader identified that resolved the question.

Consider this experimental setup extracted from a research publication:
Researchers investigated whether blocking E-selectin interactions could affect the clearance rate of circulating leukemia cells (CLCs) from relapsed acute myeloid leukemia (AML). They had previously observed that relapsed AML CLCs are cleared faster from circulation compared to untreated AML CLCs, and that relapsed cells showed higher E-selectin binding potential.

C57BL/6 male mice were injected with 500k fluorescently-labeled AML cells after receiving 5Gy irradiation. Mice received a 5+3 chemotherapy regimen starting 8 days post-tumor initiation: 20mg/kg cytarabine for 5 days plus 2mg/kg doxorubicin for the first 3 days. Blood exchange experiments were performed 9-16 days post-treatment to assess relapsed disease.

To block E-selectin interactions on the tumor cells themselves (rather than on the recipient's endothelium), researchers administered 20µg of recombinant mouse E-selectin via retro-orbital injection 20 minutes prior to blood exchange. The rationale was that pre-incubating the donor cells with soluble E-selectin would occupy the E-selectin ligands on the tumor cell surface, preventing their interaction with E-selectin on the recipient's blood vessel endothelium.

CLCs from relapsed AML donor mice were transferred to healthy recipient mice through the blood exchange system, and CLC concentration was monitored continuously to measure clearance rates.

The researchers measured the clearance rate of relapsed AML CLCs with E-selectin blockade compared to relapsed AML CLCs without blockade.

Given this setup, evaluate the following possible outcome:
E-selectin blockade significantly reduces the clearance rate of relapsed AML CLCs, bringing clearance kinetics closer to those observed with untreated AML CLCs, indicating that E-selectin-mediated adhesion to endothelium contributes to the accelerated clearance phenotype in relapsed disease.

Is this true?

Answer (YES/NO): YES